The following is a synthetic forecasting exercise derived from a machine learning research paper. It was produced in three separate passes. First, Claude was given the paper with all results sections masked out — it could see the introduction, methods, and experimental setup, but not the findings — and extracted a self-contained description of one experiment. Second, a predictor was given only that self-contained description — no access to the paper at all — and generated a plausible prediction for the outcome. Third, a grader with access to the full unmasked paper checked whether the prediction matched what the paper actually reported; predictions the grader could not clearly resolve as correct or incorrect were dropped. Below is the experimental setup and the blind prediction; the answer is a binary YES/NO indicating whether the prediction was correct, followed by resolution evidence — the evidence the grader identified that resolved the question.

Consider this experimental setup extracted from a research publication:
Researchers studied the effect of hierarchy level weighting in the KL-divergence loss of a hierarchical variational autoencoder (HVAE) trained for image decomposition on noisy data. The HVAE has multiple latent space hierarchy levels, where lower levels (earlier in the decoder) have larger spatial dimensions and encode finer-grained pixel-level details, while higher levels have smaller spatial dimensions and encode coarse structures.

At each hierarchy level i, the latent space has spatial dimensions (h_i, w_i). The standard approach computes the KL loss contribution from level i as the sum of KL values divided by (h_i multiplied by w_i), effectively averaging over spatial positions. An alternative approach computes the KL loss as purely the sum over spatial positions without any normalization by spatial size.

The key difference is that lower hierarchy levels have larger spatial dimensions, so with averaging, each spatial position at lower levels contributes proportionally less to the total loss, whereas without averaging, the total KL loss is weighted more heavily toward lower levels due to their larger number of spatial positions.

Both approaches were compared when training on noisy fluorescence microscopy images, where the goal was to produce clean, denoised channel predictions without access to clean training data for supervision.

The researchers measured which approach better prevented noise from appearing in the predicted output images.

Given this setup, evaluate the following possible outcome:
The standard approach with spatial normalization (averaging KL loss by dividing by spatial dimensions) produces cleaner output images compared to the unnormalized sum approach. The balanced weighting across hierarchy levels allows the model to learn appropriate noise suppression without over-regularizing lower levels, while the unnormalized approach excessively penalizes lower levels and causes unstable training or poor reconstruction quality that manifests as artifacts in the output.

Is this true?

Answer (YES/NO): NO